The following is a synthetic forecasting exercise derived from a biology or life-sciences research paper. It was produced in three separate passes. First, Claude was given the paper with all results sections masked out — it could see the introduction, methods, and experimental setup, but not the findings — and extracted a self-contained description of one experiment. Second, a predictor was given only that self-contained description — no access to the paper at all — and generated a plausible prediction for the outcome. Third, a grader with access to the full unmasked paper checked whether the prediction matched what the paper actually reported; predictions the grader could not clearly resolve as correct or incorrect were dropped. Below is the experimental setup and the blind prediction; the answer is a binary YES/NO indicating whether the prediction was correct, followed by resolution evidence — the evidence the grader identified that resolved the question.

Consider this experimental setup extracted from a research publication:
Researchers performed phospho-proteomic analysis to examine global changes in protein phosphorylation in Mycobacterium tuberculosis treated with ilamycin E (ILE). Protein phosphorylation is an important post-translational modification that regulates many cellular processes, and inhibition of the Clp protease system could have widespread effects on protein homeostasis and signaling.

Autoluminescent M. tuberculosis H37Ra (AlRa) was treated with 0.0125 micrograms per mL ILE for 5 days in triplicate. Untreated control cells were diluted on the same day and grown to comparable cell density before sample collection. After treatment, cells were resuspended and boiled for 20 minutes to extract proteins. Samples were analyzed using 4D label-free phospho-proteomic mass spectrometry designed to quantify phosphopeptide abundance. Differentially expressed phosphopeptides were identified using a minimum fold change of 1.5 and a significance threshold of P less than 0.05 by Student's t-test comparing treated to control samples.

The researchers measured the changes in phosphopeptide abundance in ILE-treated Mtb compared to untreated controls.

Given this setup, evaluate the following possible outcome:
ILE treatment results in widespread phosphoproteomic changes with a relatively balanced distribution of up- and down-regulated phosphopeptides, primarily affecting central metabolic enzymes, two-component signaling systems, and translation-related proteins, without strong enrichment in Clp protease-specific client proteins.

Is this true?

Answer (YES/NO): NO